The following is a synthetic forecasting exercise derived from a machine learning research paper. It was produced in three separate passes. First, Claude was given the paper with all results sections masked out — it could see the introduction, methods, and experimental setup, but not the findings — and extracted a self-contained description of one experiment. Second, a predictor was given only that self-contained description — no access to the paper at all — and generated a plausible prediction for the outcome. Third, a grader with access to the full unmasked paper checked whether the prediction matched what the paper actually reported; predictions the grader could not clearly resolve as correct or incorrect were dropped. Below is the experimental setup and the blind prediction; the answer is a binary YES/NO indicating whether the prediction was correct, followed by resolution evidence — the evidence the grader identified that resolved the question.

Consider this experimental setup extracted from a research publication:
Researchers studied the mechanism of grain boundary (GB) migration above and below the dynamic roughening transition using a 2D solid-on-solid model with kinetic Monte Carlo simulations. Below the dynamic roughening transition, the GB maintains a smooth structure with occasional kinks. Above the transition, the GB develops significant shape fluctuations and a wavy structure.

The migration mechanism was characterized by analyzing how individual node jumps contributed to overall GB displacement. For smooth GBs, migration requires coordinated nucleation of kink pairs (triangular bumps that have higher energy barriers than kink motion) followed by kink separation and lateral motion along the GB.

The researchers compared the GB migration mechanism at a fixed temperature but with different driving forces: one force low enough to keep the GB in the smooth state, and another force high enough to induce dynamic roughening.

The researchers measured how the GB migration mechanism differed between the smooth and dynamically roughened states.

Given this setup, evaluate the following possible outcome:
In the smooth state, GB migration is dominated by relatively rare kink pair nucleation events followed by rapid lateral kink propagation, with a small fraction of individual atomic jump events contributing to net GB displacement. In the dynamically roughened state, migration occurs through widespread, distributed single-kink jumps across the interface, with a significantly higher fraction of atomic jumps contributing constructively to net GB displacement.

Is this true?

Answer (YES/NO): YES